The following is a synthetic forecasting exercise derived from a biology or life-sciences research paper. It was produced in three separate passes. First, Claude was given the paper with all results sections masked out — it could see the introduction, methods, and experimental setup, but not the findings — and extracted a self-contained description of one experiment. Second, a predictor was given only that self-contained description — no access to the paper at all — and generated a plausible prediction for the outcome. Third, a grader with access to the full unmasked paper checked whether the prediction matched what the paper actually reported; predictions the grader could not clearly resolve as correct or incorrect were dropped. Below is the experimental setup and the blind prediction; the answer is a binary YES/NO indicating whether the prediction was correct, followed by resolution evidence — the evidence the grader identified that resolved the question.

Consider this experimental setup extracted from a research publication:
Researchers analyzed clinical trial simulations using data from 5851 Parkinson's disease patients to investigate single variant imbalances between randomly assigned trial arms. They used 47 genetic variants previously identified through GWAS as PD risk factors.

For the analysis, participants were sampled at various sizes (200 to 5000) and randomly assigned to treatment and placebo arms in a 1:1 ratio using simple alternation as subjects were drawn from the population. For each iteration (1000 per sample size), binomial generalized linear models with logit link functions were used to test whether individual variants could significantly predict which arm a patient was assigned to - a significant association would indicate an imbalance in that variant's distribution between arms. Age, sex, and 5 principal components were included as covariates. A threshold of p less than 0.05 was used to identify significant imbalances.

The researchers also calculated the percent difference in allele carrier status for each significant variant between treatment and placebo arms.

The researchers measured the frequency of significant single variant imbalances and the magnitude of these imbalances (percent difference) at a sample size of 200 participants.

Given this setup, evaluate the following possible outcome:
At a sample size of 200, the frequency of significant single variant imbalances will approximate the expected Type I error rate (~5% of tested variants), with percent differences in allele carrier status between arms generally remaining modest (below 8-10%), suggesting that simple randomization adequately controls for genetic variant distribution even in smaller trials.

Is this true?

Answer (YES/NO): NO